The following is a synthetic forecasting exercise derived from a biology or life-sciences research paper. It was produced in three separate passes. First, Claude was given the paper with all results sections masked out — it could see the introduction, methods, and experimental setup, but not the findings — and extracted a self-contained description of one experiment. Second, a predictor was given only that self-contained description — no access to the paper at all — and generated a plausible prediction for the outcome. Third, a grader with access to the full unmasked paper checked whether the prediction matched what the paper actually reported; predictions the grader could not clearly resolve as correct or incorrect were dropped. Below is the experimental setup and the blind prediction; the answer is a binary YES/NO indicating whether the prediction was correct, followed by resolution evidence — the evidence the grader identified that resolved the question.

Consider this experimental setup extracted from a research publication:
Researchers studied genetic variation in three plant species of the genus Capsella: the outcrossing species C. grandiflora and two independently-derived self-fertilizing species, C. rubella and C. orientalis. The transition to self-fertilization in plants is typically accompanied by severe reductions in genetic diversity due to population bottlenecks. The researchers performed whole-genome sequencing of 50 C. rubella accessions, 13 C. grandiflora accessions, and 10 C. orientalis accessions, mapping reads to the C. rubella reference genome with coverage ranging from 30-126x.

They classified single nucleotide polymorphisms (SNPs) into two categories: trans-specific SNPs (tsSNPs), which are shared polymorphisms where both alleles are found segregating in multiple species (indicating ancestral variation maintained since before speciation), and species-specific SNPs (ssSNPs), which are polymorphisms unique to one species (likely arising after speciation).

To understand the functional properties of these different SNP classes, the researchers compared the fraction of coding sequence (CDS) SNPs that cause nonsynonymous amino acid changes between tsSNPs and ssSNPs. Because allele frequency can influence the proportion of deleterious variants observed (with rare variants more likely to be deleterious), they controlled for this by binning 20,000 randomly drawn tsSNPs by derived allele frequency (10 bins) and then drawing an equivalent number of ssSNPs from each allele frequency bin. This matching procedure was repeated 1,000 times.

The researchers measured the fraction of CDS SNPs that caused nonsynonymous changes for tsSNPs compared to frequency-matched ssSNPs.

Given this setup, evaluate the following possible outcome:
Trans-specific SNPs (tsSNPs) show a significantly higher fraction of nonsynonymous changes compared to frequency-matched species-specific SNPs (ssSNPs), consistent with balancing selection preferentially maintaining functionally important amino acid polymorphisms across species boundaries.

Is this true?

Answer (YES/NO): NO